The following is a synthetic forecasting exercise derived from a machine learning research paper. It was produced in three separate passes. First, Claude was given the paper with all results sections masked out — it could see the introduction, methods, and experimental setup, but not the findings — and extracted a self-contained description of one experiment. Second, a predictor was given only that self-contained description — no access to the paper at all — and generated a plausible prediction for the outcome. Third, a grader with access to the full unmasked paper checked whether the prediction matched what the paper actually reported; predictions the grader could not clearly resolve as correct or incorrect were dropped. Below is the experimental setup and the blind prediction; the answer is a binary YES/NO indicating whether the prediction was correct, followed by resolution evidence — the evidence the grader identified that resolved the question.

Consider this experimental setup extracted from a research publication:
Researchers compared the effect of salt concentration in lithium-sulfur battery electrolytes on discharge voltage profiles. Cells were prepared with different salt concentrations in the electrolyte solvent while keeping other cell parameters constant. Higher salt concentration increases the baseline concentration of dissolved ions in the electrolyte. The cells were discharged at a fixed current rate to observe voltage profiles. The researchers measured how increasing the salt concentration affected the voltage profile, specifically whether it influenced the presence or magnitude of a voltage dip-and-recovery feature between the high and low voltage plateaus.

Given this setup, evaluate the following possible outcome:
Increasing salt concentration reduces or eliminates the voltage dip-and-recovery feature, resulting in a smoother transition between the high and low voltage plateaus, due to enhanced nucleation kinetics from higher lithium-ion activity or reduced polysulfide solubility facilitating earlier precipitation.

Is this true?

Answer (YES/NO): NO